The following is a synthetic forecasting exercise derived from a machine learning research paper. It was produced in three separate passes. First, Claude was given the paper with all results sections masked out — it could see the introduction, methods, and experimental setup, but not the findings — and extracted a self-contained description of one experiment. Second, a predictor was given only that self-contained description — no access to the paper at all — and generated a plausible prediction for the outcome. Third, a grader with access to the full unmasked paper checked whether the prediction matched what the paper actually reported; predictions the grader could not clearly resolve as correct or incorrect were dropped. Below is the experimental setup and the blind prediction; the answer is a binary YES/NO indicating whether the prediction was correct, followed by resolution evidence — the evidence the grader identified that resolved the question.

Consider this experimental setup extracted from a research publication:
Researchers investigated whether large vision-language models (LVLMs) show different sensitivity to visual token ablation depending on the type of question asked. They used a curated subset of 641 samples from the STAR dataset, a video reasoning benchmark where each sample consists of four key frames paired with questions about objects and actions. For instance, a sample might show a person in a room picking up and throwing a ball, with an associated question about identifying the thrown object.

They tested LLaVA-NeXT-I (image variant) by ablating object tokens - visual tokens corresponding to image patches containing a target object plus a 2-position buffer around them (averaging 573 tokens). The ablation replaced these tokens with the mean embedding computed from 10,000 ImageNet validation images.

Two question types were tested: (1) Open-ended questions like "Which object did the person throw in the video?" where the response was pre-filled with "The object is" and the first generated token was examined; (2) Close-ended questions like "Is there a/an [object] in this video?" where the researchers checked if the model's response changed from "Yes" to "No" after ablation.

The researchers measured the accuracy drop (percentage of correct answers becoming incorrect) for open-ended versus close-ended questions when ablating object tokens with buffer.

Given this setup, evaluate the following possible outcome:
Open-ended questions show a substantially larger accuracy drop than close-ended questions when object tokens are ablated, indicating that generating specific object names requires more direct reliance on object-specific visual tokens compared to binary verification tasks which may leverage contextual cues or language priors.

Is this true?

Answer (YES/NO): YES